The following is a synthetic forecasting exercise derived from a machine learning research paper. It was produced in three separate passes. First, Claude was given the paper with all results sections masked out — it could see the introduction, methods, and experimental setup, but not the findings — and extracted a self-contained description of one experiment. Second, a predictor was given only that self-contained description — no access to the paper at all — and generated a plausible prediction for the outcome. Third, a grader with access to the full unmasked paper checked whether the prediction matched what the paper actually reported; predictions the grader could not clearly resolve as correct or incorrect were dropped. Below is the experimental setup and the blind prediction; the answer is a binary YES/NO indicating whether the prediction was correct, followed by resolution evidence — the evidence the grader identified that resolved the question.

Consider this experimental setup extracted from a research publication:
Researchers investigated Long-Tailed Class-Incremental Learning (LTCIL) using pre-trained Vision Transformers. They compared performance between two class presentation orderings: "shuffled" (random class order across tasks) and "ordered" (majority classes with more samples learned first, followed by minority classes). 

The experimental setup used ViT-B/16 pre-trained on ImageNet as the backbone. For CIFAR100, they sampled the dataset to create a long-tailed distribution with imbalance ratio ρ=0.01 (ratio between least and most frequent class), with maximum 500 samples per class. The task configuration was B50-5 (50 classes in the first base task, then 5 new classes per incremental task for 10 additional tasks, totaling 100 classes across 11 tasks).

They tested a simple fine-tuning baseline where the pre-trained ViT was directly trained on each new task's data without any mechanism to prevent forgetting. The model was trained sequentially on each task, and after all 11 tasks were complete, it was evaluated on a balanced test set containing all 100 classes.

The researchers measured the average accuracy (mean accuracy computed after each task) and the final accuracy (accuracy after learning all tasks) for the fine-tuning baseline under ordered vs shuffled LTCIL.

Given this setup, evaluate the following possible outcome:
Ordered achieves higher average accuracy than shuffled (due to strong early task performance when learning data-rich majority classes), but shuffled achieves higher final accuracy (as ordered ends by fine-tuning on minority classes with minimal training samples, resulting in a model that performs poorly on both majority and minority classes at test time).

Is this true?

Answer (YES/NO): YES